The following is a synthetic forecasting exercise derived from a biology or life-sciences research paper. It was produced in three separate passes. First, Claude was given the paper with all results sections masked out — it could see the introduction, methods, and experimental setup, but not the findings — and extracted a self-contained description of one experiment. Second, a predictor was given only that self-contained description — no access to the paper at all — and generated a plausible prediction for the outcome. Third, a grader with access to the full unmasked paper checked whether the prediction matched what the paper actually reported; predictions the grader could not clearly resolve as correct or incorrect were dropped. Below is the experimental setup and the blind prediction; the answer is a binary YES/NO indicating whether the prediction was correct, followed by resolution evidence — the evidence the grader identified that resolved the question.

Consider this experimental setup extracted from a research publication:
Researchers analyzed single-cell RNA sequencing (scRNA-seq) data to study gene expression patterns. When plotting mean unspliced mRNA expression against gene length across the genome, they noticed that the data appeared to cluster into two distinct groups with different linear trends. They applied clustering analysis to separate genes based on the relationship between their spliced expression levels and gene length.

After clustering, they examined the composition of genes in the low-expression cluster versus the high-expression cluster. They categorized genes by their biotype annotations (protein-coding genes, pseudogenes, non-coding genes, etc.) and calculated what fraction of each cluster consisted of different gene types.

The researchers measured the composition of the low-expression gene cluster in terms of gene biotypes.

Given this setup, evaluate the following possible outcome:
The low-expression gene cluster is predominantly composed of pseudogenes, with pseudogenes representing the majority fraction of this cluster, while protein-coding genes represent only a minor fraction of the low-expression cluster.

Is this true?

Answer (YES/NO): NO